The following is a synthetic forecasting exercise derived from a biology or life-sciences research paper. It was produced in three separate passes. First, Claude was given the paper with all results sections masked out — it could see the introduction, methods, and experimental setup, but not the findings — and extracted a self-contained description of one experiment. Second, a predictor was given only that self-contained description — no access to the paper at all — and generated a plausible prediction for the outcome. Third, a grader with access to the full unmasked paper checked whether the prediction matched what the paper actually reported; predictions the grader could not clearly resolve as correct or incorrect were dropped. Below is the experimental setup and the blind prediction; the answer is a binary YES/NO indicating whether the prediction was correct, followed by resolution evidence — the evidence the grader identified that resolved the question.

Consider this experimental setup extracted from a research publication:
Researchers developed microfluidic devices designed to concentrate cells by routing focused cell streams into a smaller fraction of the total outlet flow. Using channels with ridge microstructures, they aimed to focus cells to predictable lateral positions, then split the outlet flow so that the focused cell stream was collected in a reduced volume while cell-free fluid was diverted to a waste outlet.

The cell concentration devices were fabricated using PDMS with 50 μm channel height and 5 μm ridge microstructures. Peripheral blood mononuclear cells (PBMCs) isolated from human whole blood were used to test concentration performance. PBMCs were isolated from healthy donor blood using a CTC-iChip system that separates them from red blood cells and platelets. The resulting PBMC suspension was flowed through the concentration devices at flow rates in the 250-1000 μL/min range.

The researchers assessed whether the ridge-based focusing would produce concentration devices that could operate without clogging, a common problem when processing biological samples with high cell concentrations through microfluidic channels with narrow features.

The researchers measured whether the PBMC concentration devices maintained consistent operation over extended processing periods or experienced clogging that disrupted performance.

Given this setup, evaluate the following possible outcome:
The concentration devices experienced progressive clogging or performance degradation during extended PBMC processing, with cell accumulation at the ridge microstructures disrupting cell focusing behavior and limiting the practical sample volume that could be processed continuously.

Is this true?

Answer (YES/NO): NO